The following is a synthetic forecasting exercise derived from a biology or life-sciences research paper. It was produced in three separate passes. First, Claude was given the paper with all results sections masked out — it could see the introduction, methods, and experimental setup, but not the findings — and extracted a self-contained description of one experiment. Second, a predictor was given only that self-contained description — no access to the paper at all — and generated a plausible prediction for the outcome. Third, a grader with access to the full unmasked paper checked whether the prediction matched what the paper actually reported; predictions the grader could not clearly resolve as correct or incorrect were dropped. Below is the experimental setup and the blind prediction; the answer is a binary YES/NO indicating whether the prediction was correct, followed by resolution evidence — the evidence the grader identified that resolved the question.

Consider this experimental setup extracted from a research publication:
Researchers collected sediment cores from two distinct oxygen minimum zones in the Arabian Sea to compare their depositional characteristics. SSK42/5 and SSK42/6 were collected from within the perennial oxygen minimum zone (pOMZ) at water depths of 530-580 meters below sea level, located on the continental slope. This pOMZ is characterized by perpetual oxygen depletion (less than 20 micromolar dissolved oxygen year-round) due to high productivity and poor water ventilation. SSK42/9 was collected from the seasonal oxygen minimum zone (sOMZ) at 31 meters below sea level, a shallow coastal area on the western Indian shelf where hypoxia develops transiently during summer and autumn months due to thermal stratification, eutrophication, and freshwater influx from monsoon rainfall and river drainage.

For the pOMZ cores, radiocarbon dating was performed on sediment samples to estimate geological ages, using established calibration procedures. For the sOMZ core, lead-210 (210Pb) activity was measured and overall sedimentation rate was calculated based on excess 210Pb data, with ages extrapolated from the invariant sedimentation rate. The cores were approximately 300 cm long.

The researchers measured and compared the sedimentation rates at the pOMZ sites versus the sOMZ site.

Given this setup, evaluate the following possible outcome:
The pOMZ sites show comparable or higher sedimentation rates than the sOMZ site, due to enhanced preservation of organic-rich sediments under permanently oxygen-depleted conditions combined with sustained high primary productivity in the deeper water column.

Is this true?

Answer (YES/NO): NO